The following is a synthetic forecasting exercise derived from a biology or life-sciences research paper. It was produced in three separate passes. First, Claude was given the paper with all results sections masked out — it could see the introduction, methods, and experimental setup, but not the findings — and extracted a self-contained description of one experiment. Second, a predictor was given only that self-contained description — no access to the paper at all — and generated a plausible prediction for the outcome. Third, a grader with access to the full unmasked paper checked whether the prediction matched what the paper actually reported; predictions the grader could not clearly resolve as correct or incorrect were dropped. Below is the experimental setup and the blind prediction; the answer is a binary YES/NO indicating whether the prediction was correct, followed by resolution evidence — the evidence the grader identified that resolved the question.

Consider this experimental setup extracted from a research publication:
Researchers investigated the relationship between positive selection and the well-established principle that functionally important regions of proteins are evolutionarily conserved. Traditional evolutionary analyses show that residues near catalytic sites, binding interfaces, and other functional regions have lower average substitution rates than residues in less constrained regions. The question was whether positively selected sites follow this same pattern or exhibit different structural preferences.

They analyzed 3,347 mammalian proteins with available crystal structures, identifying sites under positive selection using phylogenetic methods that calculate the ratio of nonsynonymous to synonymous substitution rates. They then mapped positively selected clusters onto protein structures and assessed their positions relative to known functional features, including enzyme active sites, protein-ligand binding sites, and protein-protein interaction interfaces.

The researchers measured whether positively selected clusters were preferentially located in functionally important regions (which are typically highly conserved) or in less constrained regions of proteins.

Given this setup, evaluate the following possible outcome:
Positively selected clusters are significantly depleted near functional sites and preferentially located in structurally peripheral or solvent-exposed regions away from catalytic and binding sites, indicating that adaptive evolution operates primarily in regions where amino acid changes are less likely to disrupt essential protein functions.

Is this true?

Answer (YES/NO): NO